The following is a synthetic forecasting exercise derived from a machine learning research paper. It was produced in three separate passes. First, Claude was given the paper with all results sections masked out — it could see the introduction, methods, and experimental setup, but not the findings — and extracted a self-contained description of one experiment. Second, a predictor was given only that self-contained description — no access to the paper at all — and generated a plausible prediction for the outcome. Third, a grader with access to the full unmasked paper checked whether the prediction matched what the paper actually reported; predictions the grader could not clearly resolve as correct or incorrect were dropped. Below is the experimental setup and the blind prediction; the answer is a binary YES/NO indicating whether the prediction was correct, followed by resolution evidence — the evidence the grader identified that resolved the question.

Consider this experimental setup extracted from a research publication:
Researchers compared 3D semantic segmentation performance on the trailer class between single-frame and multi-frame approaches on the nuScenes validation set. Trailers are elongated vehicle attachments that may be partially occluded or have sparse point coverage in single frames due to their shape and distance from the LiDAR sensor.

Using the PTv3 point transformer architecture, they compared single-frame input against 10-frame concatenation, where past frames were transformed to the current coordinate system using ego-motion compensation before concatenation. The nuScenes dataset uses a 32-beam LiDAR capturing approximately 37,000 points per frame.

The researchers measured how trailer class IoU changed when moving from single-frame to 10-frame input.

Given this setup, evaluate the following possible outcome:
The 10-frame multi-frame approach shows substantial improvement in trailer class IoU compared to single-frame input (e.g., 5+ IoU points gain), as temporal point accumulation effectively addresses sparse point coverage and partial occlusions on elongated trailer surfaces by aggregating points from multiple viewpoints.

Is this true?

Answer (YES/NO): NO